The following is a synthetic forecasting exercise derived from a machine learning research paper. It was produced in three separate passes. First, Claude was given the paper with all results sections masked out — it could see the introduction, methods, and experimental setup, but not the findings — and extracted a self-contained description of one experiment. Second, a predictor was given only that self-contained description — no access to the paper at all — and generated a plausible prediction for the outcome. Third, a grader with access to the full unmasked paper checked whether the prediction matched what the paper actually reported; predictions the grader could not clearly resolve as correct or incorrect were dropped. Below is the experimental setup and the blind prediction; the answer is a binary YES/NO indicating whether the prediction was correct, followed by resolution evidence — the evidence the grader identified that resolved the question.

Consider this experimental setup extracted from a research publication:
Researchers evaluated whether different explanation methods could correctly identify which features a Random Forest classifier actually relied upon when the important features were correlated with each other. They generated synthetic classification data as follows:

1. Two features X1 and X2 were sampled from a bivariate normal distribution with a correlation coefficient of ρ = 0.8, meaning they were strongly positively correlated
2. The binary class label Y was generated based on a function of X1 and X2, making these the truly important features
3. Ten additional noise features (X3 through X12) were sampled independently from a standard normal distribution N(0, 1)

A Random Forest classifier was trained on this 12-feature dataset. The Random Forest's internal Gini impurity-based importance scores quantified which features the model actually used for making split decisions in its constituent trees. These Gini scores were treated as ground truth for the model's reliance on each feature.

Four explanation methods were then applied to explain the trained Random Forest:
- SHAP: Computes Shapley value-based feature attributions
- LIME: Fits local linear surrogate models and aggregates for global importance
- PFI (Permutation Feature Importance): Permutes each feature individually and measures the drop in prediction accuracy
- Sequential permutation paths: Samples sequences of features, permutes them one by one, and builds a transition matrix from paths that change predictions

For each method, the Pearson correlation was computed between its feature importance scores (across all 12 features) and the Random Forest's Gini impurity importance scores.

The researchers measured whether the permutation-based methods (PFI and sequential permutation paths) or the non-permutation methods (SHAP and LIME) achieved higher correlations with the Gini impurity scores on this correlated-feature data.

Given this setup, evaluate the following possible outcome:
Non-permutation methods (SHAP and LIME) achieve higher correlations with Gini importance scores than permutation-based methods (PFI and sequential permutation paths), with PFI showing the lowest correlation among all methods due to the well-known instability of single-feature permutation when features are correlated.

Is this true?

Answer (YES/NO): NO